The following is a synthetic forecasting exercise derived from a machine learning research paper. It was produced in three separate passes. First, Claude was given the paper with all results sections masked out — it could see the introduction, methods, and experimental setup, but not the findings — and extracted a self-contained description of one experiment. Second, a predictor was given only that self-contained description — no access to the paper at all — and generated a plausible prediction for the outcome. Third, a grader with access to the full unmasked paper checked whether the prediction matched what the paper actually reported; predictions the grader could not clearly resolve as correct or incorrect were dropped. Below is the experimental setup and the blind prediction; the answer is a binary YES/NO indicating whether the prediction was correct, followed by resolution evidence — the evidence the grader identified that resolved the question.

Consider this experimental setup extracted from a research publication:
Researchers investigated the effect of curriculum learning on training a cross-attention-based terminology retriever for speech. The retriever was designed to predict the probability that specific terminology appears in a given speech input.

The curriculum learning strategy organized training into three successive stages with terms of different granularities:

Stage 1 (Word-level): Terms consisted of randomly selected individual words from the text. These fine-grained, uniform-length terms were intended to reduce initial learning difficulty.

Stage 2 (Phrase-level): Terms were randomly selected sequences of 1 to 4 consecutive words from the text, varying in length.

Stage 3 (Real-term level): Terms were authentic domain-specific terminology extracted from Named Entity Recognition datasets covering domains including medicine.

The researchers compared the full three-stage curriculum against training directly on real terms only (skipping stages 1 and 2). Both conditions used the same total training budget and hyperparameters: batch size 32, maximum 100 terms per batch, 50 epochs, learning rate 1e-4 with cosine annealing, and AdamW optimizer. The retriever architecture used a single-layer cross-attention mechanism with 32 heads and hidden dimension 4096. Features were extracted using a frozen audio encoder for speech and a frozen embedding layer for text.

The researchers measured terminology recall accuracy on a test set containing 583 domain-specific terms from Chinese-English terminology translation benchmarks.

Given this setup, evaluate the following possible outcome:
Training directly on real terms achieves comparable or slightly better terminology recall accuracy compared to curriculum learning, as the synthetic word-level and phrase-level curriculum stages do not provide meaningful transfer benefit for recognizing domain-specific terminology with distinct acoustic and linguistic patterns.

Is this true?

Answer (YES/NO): NO